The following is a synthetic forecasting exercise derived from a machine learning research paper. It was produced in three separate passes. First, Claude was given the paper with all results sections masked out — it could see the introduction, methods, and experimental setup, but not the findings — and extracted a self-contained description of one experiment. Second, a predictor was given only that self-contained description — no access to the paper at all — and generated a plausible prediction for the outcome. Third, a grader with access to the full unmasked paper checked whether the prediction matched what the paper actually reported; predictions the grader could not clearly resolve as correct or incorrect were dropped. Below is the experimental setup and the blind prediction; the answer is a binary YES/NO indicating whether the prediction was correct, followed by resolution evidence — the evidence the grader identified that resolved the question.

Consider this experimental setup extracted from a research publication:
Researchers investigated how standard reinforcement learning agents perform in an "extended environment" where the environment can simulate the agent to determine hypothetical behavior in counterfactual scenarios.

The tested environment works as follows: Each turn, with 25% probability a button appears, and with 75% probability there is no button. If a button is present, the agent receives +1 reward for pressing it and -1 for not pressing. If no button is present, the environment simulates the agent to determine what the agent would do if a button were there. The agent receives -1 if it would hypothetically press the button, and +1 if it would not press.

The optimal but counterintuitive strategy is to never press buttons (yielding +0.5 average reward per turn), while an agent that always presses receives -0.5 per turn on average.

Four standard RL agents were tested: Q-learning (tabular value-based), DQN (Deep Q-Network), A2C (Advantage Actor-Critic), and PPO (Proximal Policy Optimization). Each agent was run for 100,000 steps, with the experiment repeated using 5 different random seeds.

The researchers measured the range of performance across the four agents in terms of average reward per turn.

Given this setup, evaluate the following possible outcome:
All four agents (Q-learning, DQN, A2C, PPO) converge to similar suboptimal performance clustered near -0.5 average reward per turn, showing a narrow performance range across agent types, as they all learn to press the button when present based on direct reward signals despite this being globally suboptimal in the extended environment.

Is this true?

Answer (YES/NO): NO